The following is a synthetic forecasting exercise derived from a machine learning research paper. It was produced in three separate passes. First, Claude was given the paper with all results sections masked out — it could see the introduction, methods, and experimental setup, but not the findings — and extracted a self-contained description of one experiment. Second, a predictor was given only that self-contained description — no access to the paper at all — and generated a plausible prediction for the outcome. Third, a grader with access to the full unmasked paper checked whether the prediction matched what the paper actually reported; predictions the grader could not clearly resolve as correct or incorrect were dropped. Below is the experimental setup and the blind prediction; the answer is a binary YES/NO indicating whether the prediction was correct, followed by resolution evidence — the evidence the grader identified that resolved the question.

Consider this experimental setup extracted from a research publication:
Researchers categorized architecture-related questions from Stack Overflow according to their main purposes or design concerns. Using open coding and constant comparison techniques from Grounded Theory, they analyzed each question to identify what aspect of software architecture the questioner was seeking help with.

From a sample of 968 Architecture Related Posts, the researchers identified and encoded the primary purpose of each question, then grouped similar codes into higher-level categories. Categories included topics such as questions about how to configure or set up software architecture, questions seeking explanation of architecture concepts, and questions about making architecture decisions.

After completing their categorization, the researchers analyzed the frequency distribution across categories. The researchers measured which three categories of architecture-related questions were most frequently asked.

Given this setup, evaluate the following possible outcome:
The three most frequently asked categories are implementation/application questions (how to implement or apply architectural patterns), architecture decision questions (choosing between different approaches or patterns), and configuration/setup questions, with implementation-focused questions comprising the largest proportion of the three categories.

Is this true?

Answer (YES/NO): NO